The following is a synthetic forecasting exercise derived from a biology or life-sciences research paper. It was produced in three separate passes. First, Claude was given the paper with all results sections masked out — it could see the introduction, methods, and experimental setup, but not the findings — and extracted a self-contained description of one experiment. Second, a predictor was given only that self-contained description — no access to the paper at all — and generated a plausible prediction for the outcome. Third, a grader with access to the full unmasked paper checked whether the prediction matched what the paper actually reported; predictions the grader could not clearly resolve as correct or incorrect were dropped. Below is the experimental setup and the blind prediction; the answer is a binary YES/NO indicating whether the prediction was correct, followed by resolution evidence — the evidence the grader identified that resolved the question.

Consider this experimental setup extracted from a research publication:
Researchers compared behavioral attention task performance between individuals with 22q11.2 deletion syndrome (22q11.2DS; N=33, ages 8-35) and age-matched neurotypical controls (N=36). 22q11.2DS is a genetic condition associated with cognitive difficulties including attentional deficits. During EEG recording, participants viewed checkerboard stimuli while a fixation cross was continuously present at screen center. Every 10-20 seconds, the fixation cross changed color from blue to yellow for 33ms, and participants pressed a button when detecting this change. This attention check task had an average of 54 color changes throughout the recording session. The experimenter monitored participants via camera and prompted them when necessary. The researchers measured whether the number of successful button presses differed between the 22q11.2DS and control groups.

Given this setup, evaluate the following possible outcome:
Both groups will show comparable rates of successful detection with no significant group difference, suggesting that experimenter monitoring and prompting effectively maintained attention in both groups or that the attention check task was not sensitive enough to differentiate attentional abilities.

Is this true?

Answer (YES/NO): YES